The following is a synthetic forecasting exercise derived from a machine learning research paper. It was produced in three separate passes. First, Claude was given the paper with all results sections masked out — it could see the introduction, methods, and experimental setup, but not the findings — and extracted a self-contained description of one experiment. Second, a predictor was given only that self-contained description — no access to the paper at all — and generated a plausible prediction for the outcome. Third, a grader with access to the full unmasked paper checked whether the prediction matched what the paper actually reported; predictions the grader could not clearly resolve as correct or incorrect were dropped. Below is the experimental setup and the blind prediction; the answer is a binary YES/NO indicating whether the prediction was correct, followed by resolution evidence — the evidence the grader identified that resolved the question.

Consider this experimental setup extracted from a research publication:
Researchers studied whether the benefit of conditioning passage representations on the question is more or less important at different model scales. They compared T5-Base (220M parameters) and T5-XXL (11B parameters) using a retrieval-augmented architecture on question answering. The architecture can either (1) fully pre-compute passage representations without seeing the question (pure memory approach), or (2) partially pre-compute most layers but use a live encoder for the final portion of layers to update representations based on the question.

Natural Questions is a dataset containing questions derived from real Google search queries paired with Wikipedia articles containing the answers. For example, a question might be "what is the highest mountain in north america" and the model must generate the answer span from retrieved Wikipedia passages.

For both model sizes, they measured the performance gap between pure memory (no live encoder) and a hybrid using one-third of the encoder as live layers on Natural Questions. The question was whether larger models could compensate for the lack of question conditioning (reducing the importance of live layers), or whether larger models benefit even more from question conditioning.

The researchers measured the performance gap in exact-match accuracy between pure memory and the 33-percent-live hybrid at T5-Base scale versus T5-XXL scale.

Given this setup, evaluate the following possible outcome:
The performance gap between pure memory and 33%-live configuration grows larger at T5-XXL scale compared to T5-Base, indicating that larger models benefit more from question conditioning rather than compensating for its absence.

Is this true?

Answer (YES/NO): YES